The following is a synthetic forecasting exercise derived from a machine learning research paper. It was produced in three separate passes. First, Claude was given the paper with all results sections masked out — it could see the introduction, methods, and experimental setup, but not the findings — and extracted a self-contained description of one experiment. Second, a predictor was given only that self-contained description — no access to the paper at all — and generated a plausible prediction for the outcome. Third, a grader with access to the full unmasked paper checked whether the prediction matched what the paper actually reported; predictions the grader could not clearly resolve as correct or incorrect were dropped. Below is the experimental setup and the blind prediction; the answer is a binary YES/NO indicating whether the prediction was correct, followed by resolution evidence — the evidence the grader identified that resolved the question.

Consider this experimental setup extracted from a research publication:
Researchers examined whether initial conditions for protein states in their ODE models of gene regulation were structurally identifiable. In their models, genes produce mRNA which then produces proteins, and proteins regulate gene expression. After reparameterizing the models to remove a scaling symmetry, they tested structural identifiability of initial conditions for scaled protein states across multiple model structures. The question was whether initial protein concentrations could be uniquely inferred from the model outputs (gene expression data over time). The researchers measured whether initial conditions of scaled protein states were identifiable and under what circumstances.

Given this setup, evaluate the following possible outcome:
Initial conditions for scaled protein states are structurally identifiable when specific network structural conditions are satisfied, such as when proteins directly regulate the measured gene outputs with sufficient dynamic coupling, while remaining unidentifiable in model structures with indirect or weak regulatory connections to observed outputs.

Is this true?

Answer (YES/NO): YES